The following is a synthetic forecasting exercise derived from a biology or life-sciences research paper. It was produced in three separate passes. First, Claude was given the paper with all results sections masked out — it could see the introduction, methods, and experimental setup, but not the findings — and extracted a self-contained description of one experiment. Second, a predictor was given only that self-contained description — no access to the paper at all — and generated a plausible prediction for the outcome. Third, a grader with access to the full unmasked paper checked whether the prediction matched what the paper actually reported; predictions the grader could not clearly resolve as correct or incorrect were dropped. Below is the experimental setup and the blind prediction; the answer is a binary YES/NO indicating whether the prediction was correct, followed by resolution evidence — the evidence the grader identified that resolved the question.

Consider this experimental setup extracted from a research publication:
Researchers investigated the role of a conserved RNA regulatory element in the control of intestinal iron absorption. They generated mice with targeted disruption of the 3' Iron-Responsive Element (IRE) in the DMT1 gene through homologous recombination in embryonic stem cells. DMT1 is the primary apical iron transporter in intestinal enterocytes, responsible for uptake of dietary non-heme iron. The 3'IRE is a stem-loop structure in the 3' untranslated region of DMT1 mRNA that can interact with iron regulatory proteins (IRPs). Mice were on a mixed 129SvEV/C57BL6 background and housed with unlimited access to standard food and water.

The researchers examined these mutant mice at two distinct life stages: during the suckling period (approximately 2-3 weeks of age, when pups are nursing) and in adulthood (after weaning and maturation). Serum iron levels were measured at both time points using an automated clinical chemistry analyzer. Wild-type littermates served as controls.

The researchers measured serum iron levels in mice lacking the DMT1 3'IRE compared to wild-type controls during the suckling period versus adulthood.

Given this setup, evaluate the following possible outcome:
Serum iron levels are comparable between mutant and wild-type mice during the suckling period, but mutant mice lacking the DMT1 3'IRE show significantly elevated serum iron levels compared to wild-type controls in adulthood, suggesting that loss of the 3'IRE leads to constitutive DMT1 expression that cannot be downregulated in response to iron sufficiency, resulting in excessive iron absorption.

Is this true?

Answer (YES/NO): NO